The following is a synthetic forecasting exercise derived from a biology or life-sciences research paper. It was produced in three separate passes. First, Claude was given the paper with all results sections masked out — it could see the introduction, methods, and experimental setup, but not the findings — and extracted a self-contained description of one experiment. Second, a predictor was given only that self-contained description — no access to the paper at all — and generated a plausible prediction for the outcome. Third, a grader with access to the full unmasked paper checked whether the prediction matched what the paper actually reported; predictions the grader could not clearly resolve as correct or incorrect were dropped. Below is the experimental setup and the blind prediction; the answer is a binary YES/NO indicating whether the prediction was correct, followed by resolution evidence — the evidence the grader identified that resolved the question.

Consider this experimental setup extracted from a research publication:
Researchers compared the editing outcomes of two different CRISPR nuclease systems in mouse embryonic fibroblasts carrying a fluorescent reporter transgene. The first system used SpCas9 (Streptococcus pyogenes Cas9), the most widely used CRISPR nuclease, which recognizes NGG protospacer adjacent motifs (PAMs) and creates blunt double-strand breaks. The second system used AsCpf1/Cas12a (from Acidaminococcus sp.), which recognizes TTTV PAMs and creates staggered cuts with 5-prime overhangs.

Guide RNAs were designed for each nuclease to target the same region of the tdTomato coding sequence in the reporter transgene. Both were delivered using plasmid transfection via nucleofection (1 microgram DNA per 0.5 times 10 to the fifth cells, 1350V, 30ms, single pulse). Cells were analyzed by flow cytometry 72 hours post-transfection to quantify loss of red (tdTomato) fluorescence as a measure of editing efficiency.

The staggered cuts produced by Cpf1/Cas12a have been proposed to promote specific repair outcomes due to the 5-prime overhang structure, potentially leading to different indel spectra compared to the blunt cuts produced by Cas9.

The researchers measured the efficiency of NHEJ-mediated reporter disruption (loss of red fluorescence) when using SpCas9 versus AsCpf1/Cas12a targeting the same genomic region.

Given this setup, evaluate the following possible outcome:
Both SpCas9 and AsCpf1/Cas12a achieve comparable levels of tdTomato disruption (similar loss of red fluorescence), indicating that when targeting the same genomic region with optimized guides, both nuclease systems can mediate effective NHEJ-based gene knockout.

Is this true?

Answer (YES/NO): NO